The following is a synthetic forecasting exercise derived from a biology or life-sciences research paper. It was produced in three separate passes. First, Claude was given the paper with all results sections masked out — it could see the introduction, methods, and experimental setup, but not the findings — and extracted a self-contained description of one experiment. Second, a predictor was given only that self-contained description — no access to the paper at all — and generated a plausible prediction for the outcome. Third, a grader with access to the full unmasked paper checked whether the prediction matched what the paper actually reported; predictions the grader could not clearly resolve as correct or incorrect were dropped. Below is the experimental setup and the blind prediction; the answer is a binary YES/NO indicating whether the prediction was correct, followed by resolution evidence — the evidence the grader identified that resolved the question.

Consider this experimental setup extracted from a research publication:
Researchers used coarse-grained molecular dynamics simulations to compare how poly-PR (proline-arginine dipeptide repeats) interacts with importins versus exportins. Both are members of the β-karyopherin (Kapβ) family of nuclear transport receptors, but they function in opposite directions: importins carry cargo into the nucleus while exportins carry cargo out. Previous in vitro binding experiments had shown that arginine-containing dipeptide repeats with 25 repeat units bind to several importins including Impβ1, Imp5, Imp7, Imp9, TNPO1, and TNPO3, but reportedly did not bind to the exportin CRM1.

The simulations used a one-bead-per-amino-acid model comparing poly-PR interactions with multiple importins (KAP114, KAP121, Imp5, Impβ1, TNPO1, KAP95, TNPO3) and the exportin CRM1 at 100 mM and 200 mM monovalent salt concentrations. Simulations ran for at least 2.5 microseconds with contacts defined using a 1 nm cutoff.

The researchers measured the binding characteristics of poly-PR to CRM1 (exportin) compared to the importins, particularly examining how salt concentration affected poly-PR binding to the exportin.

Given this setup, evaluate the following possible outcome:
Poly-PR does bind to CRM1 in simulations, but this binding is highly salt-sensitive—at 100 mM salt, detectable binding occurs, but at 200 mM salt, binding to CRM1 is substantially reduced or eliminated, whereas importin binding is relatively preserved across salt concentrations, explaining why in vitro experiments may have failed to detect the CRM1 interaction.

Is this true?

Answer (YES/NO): YES